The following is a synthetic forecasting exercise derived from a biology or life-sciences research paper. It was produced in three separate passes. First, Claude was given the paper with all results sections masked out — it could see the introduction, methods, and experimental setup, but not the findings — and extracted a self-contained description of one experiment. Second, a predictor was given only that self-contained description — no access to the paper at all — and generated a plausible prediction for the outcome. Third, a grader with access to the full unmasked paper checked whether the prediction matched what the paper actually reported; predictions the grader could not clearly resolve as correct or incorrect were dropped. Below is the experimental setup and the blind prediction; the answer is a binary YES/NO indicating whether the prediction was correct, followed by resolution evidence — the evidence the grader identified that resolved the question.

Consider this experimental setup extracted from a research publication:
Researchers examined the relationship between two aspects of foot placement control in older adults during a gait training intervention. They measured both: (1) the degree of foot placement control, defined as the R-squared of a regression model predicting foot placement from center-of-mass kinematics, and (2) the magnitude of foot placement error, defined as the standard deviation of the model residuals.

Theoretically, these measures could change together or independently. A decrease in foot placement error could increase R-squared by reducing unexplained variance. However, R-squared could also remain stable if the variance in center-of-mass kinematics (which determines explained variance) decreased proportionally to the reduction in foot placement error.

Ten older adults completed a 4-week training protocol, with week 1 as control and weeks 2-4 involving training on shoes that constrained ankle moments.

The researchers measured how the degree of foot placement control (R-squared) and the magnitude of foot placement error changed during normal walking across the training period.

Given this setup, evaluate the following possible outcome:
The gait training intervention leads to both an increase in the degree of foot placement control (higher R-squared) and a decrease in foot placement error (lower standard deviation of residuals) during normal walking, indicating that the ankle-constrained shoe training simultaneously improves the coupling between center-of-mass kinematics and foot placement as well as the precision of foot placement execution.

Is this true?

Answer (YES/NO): NO